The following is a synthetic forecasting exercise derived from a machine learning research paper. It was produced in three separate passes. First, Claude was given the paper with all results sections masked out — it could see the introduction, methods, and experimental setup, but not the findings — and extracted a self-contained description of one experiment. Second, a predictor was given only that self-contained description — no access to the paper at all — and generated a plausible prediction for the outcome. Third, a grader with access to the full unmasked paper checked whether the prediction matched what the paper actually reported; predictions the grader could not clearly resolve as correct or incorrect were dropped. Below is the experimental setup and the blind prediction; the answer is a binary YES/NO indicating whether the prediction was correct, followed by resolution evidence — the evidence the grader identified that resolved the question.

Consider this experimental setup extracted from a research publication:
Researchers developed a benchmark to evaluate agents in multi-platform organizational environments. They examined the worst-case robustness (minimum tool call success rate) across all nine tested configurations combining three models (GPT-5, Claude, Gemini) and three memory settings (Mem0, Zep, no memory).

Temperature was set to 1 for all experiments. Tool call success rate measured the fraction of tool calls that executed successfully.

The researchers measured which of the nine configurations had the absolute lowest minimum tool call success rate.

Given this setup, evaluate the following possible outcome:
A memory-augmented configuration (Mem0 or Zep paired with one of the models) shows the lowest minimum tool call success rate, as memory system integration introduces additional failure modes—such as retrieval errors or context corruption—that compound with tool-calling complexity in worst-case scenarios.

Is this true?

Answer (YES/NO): YES